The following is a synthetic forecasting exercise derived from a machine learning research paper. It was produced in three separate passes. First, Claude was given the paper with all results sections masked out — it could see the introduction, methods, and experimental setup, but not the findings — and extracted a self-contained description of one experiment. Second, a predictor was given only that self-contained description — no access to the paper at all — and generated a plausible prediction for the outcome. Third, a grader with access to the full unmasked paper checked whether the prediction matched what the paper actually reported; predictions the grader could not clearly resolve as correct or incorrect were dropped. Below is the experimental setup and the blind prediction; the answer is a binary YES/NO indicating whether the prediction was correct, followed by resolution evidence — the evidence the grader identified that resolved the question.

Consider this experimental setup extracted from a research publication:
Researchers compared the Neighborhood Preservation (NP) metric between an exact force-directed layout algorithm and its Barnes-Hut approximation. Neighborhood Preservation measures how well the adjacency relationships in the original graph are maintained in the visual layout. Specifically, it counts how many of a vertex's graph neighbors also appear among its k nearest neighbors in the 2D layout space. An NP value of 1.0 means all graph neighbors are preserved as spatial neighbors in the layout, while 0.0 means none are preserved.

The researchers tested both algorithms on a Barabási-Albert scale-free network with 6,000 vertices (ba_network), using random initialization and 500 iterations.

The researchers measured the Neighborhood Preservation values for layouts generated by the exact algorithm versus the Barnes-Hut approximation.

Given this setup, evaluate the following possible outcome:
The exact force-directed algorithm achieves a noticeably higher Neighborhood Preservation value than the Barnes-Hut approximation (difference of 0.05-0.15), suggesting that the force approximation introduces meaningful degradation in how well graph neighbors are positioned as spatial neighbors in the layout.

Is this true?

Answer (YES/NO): YES